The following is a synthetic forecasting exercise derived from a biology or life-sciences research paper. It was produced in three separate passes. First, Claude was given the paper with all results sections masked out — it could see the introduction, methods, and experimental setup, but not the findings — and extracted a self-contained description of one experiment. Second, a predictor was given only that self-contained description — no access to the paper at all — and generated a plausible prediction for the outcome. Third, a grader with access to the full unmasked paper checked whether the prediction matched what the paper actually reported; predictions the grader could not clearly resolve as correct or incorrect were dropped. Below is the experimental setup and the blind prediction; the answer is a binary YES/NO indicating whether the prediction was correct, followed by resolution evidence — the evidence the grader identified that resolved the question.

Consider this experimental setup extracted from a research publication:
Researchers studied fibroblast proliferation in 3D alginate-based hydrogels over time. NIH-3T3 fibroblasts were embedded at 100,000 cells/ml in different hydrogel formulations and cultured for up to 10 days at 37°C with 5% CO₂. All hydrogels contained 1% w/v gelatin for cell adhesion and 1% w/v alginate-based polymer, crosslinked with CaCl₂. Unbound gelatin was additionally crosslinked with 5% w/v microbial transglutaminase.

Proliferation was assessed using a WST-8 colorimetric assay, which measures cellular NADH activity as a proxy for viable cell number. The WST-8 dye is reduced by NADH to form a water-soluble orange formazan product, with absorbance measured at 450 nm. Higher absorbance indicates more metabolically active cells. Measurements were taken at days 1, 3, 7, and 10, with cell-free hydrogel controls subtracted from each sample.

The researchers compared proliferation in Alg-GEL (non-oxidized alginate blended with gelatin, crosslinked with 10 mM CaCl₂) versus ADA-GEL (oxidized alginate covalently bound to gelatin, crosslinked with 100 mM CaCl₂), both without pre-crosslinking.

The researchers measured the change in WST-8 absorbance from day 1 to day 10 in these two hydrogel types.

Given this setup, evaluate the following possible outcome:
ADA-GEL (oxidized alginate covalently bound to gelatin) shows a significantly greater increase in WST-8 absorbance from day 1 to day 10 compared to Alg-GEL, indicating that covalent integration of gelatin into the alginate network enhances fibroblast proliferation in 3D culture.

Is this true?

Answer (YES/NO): YES